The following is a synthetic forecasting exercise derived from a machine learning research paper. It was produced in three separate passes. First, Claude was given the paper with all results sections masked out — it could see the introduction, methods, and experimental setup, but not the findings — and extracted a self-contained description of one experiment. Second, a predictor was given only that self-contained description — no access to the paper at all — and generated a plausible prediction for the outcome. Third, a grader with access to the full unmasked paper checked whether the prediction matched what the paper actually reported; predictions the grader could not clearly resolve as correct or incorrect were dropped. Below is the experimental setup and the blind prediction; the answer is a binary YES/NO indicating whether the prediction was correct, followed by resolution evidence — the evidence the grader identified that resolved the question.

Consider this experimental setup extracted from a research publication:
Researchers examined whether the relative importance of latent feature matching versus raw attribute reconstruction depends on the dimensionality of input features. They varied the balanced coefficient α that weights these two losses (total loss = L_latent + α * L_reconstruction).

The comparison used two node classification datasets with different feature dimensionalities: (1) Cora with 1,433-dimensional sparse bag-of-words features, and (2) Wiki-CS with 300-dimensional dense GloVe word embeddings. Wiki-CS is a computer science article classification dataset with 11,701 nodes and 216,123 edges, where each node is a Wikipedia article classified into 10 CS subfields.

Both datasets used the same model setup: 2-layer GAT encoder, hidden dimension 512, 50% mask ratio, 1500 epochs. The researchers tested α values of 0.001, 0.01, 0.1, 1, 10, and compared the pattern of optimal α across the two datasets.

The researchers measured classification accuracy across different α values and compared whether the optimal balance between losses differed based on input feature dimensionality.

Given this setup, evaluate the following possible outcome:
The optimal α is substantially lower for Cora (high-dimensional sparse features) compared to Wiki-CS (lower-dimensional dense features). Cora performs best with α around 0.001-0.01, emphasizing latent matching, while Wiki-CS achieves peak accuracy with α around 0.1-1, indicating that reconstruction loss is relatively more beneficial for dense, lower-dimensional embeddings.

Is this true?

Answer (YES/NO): NO